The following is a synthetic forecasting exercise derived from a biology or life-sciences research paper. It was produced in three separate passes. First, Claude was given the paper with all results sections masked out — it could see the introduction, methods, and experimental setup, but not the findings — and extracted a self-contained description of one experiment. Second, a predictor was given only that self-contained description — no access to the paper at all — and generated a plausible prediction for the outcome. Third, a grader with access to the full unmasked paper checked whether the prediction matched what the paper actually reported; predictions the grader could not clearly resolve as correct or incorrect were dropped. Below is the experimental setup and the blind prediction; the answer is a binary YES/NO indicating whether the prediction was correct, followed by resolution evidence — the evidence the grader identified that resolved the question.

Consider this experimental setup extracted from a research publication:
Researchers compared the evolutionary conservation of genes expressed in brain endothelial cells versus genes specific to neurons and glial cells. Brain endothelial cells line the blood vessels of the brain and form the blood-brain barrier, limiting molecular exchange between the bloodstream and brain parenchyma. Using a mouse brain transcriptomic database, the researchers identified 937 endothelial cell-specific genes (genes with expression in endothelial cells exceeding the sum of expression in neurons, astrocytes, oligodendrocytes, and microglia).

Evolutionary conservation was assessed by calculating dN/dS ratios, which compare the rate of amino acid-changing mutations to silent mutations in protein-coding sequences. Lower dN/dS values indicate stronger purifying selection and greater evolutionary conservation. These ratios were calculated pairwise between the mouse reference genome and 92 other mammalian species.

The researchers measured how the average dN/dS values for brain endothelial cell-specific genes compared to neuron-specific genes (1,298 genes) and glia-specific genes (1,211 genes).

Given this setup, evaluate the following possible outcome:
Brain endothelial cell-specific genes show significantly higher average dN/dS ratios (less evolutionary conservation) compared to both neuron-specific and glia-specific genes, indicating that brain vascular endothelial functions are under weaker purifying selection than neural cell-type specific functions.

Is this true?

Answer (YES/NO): NO